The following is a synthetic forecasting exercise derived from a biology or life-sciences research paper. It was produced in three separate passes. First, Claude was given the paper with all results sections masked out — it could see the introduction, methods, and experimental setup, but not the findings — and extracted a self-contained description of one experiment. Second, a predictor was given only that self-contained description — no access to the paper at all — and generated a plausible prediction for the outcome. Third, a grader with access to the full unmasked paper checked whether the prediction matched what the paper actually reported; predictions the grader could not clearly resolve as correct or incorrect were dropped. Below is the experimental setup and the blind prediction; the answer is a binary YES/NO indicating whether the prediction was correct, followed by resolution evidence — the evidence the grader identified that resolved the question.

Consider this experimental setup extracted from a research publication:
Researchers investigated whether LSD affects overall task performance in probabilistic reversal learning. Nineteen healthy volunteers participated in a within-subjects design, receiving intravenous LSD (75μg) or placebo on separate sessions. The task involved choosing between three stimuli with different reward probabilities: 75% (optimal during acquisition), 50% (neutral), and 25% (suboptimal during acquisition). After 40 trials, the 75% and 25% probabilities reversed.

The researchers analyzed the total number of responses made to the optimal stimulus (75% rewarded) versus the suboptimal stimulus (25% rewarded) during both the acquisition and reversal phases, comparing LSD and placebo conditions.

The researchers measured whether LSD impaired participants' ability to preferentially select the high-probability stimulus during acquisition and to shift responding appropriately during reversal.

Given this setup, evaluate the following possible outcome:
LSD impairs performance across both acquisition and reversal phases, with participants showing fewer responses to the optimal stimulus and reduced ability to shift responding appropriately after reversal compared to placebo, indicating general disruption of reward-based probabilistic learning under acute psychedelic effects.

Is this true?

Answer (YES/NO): NO